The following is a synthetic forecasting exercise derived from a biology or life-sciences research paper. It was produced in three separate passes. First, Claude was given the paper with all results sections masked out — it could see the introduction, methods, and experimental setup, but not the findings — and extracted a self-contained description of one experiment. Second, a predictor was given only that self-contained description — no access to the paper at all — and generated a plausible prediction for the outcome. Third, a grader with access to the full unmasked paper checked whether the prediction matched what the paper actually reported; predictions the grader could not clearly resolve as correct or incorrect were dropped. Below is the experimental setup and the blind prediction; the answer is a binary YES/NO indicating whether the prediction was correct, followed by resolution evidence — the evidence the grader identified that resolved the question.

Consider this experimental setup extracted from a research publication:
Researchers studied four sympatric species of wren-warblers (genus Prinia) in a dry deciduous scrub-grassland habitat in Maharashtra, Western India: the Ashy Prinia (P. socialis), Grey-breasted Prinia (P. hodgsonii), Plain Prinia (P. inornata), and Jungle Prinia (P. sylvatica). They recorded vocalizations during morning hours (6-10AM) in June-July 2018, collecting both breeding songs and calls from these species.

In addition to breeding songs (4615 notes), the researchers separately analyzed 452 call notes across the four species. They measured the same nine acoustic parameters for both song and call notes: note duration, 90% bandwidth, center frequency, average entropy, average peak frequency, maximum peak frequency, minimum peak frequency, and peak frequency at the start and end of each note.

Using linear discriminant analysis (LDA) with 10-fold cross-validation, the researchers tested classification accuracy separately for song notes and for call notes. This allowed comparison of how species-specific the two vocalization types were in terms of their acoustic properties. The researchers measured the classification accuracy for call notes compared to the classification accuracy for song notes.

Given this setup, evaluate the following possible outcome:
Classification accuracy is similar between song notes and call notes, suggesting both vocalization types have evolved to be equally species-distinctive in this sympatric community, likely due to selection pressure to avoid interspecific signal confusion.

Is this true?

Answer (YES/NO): NO